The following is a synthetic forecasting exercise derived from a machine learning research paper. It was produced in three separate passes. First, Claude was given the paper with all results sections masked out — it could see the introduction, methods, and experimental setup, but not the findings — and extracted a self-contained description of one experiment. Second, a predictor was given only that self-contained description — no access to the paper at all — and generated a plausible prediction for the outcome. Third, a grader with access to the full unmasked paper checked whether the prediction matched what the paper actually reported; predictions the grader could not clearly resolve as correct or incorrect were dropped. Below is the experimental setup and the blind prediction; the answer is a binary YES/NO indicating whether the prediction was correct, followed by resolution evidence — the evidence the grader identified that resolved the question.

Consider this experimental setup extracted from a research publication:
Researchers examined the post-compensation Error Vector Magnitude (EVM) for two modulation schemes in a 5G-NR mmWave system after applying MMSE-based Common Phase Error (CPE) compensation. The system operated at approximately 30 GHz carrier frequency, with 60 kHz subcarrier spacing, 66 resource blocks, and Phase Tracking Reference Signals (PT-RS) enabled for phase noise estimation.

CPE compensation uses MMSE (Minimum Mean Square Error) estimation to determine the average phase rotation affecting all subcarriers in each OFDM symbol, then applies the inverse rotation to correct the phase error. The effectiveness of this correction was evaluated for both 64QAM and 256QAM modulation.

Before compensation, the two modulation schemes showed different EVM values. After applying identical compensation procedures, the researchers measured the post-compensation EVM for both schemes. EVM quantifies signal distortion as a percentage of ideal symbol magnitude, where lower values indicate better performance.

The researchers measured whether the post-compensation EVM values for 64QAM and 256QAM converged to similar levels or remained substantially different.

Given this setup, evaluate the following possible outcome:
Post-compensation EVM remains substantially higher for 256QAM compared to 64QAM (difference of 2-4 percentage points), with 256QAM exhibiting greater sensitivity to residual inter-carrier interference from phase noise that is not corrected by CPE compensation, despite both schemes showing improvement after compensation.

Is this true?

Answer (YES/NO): NO